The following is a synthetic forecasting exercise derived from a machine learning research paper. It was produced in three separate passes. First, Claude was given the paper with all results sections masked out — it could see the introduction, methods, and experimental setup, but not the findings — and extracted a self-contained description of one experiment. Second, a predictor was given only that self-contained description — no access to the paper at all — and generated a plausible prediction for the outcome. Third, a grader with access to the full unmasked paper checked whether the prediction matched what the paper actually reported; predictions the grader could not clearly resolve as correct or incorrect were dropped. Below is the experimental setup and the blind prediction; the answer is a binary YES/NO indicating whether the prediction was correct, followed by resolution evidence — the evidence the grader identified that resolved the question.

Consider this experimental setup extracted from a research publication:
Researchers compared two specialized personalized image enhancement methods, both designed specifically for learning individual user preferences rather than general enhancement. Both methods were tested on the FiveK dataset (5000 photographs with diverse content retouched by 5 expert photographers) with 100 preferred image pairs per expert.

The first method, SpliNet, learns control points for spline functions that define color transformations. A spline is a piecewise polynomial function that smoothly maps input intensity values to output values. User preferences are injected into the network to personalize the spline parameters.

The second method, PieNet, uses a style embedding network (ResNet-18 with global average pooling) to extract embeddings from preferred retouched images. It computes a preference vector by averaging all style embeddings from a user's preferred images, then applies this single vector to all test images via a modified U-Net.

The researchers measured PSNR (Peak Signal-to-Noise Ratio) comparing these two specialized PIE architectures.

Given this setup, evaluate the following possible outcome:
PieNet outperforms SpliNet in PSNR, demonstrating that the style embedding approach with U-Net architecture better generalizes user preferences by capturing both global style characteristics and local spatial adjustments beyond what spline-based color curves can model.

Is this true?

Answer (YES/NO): YES